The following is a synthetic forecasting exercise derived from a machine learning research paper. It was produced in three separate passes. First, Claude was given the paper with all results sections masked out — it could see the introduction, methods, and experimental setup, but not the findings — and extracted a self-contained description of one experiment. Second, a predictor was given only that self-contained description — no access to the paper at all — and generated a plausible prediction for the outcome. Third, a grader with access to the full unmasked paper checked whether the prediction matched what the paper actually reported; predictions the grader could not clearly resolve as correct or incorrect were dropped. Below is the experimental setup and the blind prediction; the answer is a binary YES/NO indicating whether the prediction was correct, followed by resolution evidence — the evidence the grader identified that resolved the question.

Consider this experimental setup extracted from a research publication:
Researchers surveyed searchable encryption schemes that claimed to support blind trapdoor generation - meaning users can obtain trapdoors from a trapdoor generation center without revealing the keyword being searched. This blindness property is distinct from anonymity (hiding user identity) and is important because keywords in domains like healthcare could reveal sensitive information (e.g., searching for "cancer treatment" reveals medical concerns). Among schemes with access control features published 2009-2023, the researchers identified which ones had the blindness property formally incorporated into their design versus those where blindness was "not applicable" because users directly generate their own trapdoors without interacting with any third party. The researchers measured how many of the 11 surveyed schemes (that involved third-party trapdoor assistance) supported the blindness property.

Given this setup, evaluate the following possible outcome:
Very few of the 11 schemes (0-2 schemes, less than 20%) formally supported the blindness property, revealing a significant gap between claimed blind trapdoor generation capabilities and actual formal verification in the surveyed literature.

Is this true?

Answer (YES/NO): NO